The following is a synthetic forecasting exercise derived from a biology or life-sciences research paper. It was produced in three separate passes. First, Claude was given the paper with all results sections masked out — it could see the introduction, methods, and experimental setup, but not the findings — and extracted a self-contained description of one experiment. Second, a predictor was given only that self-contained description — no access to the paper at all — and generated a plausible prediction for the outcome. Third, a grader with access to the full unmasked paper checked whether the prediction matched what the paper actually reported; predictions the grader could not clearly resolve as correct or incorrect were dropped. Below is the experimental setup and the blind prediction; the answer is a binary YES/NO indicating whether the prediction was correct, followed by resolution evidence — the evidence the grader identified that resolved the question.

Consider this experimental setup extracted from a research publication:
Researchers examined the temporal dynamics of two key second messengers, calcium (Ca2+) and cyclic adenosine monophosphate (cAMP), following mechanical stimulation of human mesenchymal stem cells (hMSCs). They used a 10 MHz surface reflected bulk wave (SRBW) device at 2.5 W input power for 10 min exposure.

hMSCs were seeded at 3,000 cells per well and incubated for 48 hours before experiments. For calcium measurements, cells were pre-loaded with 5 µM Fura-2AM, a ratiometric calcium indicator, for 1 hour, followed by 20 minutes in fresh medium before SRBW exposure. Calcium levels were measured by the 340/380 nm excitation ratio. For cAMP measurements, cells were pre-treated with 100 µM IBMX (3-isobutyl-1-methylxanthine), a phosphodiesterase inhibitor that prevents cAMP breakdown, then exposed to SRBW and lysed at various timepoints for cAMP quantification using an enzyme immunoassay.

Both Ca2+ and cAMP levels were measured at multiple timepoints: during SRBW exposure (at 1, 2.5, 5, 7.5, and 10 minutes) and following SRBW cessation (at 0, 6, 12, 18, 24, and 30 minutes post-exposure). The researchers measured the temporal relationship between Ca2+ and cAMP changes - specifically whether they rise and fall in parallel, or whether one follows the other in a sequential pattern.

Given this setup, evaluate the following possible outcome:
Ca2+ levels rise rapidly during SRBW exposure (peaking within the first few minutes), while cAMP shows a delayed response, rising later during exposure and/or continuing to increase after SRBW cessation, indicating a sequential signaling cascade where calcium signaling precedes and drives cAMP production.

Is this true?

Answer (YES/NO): YES